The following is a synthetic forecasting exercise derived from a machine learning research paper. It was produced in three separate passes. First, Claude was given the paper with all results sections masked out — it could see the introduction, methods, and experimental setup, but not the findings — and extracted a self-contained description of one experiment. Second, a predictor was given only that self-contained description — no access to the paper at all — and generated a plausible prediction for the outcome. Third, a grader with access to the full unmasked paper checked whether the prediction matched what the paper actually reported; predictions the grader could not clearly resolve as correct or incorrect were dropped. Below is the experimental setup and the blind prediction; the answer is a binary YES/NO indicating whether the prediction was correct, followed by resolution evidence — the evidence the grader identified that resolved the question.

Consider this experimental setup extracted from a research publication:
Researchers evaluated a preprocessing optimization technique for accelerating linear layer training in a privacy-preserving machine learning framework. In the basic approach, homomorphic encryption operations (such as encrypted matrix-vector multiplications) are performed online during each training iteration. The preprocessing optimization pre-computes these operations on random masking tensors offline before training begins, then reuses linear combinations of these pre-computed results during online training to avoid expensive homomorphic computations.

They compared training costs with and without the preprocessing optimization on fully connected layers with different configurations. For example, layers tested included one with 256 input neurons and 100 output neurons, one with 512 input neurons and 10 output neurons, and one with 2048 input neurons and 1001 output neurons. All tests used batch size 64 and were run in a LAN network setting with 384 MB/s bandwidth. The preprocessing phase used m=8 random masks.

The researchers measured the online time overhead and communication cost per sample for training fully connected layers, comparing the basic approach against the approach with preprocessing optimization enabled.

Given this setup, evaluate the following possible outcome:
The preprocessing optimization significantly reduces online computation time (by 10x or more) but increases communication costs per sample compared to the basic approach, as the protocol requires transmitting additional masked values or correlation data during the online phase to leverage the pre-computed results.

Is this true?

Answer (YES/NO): NO